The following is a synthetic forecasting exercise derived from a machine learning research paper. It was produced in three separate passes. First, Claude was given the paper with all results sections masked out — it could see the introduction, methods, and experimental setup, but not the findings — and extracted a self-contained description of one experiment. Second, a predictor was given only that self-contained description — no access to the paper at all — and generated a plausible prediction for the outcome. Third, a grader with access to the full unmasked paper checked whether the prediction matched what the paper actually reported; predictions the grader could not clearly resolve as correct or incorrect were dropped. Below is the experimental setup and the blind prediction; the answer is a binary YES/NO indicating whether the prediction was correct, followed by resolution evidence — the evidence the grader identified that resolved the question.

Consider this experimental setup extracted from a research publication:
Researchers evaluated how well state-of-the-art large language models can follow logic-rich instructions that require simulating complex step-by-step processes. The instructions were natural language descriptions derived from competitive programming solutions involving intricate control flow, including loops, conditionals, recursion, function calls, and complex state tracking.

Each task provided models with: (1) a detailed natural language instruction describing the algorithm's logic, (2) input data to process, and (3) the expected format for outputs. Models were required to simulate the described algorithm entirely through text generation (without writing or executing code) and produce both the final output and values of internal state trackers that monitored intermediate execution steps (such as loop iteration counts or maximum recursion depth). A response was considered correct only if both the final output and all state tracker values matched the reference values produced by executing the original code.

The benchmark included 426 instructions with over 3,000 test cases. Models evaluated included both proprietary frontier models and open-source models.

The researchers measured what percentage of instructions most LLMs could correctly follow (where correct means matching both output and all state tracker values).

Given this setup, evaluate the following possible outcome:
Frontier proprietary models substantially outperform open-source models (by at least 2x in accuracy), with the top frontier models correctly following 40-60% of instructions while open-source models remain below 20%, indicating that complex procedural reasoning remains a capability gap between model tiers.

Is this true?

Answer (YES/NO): NO